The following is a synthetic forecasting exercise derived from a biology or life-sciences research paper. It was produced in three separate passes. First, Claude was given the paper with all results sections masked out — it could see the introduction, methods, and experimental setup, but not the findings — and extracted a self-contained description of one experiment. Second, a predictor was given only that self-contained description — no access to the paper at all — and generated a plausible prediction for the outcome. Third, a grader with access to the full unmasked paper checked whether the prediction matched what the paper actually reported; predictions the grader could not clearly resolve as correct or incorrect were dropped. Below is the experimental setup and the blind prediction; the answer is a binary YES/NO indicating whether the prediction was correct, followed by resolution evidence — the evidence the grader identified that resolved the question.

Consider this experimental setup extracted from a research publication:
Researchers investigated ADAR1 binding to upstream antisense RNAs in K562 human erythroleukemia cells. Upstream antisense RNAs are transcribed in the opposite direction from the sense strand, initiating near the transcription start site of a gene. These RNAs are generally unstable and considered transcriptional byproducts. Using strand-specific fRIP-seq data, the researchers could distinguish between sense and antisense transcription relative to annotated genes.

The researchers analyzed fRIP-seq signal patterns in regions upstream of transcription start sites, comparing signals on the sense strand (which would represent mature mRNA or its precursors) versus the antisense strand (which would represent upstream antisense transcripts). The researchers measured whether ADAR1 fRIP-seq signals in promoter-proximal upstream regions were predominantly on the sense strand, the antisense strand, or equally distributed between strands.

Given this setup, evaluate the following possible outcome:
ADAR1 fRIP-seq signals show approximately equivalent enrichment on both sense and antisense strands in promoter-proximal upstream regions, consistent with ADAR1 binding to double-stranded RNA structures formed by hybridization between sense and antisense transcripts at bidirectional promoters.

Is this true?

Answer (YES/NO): NO